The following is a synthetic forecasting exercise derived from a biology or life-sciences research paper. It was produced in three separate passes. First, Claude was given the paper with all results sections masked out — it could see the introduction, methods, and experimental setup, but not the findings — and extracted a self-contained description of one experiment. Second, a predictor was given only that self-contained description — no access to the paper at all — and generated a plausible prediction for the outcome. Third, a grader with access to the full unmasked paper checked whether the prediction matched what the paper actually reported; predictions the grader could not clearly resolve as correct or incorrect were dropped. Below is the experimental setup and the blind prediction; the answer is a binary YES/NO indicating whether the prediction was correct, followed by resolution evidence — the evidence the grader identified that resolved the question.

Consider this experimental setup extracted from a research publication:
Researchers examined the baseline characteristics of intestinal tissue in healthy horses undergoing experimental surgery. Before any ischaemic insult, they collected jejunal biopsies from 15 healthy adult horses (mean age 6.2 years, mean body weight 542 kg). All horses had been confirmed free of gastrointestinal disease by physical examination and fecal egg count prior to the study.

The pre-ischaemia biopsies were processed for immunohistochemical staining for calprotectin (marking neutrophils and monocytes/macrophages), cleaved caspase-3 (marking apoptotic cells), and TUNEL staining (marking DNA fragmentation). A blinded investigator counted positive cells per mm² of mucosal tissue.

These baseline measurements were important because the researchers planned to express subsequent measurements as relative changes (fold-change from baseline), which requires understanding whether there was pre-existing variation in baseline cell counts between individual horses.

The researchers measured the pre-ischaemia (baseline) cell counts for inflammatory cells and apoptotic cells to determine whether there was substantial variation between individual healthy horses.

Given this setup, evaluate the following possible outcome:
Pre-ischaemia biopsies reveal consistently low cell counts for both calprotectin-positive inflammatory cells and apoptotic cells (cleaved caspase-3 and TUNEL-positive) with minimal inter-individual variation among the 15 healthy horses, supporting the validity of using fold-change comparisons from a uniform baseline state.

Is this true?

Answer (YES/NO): NO